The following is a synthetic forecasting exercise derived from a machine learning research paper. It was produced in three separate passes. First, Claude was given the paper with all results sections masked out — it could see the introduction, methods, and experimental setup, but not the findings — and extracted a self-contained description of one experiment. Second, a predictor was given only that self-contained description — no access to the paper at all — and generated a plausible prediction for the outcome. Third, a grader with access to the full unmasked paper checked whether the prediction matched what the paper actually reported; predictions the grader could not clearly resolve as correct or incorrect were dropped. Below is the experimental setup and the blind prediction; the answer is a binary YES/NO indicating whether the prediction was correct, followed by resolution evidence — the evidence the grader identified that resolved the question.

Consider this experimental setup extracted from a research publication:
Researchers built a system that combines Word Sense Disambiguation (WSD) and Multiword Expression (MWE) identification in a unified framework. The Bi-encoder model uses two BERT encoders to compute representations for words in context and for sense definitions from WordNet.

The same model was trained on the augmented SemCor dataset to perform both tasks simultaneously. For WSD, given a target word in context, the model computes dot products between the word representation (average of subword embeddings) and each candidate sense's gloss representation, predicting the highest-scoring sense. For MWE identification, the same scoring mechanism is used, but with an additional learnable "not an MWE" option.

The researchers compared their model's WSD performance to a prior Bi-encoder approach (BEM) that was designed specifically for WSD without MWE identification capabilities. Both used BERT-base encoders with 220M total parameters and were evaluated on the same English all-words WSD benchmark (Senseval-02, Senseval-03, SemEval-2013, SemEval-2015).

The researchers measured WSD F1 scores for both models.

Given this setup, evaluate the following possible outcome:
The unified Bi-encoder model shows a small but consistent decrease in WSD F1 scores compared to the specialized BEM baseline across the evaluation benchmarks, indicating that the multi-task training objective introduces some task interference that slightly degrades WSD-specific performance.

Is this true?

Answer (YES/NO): YES